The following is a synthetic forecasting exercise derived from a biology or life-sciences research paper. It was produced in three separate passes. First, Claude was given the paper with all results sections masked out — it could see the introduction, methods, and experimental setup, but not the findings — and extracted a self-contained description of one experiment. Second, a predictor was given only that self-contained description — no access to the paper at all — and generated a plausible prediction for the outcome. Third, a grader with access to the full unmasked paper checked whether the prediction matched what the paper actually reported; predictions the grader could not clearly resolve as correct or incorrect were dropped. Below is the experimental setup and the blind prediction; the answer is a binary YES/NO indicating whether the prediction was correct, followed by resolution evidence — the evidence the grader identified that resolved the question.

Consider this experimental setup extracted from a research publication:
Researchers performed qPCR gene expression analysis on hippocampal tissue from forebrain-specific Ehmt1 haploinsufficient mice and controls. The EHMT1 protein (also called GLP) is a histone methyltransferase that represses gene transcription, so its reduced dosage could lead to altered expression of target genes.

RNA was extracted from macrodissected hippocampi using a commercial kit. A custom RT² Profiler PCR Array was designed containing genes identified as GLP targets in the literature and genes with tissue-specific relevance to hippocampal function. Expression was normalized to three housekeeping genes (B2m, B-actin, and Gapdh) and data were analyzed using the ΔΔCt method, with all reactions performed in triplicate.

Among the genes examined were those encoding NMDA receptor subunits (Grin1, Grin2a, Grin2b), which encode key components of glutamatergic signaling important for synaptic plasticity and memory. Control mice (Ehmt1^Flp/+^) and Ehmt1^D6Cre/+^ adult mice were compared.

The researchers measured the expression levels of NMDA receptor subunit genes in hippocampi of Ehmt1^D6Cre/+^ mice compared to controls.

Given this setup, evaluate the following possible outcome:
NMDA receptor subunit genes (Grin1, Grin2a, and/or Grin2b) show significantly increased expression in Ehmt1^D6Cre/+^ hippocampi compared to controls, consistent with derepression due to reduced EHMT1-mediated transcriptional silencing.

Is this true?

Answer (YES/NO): NO